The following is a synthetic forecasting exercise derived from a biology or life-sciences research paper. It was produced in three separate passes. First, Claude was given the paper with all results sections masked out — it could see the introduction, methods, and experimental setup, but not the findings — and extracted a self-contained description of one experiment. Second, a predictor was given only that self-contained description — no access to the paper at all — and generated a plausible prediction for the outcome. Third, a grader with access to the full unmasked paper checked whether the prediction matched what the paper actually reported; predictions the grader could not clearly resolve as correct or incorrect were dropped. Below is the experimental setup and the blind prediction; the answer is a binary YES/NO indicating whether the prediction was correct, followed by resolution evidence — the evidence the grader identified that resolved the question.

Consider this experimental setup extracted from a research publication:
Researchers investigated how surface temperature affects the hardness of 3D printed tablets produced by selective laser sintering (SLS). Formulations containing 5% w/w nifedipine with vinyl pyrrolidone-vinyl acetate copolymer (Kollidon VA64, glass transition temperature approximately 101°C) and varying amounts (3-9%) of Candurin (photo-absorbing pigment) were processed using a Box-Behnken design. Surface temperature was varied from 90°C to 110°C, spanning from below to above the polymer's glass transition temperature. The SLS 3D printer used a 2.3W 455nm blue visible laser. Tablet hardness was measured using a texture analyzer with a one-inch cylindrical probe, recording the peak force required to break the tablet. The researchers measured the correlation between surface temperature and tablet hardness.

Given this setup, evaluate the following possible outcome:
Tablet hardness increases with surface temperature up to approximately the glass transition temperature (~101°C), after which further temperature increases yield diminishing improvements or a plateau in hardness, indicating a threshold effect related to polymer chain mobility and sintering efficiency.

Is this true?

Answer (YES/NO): NO